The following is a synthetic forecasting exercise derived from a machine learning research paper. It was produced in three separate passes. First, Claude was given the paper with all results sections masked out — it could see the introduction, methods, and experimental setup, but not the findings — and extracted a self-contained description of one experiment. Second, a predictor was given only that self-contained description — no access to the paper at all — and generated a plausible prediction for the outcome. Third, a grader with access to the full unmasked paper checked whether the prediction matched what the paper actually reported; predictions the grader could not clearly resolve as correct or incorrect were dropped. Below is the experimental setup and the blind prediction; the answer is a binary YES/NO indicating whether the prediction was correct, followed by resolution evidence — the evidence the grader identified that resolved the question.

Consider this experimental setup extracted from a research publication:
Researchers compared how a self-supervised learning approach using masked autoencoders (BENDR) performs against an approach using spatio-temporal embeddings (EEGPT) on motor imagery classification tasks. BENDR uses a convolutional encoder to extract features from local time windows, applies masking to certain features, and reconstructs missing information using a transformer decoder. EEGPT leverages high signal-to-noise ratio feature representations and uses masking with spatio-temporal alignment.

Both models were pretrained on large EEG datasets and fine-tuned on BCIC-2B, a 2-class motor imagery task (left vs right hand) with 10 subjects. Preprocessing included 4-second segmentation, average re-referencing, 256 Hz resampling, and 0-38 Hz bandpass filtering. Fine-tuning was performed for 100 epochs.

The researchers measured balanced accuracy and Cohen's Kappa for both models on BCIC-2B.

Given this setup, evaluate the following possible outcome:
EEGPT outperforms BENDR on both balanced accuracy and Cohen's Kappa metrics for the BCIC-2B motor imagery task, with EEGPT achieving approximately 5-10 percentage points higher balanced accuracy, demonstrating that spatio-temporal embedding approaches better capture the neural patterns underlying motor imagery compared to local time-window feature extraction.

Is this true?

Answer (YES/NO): NO